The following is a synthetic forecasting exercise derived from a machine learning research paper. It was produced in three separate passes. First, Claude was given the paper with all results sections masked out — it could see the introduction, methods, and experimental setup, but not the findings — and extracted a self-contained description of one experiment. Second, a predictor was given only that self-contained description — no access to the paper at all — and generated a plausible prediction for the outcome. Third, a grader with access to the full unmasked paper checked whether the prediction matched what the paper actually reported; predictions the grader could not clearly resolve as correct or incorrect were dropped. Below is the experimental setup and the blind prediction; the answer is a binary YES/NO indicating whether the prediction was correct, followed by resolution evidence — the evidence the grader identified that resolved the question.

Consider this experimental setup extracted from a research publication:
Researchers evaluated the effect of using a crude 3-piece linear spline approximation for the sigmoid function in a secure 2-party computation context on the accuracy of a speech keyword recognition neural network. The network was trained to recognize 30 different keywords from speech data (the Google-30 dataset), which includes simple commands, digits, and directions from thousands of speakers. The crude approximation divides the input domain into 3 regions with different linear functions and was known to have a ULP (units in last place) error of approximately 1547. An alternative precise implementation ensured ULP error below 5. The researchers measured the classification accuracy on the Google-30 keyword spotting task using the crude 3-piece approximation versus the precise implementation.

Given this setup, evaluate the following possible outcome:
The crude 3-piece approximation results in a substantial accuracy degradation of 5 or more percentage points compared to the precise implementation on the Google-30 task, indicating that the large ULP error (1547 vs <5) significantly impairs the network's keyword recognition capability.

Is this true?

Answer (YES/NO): YES